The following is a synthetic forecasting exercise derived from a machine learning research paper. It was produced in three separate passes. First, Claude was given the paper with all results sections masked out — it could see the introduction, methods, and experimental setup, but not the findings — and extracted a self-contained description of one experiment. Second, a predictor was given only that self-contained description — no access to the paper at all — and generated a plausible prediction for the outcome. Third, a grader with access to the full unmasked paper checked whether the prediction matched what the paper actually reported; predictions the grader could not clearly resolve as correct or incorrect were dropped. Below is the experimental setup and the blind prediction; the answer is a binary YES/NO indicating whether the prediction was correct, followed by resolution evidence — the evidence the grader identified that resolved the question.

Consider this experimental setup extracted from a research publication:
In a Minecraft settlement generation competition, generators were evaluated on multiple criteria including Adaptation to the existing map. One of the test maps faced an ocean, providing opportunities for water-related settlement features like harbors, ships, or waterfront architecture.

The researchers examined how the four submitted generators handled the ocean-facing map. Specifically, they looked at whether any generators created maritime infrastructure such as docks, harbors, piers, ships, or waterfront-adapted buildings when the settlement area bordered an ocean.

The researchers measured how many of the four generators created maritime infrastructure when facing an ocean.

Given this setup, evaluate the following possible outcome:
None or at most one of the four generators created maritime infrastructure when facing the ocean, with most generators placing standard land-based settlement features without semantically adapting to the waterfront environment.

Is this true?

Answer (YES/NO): YES